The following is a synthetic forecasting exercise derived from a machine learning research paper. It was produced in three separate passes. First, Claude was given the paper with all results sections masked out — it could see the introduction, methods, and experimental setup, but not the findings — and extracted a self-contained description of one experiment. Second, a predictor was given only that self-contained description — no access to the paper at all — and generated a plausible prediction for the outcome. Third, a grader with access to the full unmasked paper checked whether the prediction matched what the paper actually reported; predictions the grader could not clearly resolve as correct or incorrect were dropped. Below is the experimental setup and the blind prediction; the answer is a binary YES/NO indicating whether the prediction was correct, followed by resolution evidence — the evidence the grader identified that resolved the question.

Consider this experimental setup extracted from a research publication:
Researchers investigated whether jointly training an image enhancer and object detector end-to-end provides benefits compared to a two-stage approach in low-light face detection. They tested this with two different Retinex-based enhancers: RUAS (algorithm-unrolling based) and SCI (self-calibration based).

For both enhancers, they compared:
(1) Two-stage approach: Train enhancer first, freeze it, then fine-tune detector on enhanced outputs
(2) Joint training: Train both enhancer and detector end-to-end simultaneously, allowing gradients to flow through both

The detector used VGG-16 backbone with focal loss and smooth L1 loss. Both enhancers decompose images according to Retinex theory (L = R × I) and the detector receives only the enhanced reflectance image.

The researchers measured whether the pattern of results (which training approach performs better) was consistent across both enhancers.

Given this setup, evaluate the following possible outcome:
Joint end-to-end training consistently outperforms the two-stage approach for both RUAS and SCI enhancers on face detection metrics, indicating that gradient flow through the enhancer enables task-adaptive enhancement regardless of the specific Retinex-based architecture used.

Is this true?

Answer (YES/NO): NO